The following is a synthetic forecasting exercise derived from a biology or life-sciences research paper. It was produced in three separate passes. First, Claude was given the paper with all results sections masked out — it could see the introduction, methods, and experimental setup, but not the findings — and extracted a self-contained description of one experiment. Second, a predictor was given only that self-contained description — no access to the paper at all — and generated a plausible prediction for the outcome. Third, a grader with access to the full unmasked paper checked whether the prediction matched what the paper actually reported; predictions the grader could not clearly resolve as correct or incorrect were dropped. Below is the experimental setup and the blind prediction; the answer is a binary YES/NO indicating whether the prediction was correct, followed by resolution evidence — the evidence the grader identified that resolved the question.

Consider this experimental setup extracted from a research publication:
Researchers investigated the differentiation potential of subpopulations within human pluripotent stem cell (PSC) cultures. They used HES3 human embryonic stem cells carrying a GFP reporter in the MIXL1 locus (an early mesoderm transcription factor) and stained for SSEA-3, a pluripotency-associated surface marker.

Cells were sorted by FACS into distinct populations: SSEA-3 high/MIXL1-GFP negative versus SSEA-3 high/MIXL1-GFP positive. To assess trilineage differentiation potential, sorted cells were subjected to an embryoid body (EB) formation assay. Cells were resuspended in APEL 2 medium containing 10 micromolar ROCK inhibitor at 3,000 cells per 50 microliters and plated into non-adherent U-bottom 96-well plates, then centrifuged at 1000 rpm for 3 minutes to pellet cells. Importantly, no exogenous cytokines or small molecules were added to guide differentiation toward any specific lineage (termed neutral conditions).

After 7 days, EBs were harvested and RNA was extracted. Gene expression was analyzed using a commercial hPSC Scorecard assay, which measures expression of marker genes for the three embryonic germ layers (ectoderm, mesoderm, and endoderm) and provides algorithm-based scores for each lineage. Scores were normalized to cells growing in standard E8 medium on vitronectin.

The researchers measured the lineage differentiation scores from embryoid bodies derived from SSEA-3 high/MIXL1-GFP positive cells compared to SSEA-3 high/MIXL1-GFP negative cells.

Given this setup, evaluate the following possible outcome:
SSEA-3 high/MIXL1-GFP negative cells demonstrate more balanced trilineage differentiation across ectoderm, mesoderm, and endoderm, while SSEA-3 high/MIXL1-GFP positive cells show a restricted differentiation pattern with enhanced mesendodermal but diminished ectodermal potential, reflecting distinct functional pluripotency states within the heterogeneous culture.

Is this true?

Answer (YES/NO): NO